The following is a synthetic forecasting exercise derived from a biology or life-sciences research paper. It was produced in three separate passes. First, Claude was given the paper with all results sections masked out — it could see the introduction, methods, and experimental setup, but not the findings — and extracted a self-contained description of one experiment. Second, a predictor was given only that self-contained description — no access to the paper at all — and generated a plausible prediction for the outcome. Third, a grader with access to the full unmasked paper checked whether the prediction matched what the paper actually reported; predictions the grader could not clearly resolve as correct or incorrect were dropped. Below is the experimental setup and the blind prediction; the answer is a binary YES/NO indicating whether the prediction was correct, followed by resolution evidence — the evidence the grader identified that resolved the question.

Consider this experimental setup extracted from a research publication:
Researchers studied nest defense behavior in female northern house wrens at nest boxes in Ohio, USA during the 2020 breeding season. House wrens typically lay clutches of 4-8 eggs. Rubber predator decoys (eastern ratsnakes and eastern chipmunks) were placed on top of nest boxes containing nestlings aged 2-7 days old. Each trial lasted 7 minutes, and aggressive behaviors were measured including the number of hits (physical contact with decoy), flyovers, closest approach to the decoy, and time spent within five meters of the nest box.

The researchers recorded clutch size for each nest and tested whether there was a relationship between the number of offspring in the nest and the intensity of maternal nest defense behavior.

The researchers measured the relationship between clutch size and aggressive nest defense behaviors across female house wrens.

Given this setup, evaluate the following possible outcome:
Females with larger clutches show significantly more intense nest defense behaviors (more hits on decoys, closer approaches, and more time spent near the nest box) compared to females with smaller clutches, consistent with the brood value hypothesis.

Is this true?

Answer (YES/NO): NO